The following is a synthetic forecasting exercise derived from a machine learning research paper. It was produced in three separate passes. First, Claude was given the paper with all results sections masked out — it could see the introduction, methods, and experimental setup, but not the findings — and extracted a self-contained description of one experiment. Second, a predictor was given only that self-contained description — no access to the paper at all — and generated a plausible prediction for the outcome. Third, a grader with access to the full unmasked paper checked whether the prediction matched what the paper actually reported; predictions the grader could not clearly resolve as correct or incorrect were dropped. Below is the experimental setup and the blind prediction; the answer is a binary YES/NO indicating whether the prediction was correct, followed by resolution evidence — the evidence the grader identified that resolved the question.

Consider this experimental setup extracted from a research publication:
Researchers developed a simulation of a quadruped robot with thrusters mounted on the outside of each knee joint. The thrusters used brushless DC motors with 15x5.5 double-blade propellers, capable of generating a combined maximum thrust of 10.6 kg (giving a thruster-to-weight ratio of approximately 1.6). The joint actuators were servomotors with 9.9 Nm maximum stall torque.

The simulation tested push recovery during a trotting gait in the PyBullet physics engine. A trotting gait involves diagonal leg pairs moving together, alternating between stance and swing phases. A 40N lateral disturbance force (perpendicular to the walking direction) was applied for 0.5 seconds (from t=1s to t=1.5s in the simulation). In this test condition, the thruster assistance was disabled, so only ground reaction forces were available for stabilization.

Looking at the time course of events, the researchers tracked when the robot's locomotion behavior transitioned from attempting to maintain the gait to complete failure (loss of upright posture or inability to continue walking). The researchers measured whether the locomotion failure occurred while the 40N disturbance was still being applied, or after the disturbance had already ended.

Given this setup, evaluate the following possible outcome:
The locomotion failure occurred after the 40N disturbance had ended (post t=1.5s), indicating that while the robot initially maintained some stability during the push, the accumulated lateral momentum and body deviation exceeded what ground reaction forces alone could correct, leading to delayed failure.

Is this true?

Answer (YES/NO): YES